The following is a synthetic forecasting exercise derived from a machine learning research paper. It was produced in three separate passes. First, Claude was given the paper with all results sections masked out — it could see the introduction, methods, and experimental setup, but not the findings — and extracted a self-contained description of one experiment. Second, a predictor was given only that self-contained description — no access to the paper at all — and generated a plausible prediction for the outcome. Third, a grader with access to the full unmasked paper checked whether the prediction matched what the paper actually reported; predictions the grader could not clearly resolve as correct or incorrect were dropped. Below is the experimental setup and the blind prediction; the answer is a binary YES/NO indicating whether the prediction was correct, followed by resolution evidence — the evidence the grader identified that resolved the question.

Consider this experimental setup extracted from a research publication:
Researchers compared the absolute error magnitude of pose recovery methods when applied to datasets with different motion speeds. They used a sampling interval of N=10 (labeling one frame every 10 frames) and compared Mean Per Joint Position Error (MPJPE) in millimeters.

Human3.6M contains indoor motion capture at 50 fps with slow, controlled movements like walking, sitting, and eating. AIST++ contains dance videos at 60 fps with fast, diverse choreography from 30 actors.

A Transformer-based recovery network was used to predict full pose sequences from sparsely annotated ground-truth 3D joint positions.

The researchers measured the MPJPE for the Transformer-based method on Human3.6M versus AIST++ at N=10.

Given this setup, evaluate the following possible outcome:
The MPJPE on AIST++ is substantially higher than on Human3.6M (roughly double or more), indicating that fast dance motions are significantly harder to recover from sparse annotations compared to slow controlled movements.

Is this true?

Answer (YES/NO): YES